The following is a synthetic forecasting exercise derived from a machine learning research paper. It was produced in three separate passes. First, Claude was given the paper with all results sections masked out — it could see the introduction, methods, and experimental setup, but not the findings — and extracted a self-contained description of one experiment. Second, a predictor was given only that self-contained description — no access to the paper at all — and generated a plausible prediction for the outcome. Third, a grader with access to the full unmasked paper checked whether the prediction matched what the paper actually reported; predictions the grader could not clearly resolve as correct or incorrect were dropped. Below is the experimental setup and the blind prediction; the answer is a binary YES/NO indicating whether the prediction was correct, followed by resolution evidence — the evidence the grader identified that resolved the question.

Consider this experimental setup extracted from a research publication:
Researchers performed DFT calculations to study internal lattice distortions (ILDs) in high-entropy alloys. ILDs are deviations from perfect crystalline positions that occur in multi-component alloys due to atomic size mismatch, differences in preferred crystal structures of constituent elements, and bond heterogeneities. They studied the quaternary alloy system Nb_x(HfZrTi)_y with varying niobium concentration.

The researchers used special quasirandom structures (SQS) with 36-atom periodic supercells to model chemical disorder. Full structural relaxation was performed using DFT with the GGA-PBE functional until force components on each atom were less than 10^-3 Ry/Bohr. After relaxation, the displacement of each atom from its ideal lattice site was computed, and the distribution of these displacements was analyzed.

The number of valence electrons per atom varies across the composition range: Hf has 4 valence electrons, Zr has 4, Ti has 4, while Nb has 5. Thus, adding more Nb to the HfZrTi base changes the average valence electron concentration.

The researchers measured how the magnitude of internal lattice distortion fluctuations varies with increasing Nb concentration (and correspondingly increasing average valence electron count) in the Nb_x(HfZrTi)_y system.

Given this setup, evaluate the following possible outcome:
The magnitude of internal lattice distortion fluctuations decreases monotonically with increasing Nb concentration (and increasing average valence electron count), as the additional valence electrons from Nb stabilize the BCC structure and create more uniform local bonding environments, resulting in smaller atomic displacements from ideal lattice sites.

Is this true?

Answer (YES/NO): NO